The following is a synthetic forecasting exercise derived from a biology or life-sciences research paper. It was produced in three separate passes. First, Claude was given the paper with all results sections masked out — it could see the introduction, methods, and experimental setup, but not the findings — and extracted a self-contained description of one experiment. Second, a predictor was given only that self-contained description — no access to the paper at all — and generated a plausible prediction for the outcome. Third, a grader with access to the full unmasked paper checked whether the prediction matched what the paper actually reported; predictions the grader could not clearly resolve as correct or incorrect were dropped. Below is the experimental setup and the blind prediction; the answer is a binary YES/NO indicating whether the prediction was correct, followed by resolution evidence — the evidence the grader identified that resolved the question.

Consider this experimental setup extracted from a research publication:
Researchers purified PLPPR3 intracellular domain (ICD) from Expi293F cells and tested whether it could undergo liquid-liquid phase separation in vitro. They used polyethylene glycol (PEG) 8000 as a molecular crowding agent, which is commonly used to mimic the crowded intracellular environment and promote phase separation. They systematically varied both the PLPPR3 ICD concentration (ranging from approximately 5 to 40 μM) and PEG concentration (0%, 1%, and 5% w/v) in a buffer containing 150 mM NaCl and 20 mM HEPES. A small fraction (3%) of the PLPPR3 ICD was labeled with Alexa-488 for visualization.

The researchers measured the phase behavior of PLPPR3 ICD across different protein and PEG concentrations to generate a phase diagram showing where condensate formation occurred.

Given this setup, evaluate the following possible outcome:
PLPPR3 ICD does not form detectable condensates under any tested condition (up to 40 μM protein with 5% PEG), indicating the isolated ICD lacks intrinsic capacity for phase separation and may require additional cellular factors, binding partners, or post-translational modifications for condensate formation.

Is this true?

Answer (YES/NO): NO